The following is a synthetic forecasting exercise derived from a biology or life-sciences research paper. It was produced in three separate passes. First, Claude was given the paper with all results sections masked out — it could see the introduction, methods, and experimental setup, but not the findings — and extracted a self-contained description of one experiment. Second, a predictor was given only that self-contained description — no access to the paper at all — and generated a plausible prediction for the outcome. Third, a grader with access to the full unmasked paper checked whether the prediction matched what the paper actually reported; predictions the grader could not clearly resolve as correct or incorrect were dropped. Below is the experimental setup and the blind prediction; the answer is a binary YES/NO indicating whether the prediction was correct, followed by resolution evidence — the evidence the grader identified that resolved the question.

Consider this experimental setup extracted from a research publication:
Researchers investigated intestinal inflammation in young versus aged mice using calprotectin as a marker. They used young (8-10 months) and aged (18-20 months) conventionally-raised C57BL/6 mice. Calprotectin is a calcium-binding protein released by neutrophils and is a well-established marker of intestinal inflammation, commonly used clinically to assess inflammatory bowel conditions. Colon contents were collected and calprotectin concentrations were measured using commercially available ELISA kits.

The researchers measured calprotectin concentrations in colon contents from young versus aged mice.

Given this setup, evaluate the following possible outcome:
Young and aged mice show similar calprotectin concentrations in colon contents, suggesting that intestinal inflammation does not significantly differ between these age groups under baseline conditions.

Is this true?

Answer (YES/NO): NO